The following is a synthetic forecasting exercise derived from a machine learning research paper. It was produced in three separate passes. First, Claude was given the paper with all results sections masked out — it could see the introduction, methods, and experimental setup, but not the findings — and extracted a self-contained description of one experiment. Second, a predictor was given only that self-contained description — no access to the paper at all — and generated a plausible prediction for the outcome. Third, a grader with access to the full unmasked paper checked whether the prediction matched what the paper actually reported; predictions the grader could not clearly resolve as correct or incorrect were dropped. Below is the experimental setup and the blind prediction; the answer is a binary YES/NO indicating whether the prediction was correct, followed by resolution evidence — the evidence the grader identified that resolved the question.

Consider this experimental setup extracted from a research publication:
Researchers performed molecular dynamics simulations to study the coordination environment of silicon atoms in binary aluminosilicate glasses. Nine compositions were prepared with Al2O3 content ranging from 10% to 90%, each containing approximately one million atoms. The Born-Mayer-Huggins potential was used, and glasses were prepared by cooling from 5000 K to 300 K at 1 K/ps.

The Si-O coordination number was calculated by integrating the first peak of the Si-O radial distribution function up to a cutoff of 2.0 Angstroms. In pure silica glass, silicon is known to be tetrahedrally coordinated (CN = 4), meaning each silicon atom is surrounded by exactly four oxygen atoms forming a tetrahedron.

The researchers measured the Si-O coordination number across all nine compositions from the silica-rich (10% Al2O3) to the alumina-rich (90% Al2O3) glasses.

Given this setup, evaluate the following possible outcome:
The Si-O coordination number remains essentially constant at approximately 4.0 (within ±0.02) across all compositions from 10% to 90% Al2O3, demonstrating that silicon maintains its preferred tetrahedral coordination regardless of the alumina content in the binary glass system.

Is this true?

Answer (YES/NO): YES